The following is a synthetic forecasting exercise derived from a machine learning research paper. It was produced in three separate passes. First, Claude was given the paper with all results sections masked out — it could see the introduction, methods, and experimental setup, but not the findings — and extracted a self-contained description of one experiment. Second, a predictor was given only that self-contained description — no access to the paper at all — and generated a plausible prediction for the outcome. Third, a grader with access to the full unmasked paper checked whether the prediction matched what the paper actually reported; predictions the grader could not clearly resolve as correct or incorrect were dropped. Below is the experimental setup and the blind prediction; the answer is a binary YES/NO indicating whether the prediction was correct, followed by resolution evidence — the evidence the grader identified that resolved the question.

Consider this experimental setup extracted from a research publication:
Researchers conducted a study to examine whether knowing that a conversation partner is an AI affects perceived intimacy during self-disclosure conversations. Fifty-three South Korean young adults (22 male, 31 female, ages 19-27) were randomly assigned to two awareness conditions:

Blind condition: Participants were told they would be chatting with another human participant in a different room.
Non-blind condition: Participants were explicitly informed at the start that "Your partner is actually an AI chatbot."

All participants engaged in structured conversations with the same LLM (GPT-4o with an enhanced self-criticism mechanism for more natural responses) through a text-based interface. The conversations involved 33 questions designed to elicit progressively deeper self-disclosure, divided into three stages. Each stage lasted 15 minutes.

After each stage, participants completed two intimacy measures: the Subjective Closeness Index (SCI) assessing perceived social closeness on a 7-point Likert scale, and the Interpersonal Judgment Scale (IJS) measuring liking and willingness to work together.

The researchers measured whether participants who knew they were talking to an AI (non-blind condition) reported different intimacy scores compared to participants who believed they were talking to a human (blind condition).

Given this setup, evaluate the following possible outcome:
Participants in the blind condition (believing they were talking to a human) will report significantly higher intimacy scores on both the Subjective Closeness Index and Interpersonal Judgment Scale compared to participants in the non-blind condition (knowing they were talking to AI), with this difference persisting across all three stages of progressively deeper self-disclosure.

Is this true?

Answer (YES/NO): NO